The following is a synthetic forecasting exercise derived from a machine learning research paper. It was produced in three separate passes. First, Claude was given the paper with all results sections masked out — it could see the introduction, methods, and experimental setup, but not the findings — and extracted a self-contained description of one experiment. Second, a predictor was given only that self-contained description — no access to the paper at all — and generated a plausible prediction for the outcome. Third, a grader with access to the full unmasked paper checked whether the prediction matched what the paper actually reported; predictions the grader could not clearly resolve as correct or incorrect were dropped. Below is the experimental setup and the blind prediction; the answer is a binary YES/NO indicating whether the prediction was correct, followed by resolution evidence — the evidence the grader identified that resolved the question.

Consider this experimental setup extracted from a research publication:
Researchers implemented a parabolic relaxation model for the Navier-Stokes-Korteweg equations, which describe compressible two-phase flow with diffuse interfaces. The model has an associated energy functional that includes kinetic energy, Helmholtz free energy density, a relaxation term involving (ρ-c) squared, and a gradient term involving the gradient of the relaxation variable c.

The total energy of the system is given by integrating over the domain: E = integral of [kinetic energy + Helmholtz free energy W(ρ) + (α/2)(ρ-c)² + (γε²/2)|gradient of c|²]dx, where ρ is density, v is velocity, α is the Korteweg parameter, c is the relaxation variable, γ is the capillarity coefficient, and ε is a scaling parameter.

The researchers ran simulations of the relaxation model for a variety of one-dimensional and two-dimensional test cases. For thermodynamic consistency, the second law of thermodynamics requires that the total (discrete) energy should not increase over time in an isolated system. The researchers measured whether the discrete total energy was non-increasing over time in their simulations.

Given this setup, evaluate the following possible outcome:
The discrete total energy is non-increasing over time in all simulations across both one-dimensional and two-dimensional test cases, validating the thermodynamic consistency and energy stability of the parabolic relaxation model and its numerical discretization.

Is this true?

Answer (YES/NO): YES